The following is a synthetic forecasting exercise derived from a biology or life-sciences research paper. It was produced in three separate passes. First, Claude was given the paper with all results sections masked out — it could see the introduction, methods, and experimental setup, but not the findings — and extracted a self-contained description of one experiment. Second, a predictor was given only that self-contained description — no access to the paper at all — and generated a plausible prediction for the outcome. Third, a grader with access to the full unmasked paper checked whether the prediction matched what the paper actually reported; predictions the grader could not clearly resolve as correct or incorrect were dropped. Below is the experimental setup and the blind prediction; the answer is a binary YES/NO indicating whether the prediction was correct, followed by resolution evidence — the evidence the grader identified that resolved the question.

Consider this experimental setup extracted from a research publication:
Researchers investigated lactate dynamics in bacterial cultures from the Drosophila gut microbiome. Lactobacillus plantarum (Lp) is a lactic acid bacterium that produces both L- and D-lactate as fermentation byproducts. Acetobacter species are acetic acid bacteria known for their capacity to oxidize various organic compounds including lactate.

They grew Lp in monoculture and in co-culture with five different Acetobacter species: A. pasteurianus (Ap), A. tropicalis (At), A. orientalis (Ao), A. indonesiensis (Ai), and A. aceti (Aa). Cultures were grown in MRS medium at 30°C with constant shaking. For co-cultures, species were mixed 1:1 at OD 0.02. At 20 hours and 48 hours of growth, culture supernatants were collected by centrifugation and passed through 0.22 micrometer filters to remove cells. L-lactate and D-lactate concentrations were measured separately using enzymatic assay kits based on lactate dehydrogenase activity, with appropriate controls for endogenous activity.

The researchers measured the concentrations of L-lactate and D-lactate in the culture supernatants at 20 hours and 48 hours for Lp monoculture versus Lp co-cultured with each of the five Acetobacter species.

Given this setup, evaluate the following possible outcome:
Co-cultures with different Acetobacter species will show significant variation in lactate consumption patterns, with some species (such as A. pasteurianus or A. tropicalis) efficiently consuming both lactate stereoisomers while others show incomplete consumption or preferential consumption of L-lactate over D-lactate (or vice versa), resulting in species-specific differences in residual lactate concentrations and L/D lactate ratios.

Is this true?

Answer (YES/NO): YES